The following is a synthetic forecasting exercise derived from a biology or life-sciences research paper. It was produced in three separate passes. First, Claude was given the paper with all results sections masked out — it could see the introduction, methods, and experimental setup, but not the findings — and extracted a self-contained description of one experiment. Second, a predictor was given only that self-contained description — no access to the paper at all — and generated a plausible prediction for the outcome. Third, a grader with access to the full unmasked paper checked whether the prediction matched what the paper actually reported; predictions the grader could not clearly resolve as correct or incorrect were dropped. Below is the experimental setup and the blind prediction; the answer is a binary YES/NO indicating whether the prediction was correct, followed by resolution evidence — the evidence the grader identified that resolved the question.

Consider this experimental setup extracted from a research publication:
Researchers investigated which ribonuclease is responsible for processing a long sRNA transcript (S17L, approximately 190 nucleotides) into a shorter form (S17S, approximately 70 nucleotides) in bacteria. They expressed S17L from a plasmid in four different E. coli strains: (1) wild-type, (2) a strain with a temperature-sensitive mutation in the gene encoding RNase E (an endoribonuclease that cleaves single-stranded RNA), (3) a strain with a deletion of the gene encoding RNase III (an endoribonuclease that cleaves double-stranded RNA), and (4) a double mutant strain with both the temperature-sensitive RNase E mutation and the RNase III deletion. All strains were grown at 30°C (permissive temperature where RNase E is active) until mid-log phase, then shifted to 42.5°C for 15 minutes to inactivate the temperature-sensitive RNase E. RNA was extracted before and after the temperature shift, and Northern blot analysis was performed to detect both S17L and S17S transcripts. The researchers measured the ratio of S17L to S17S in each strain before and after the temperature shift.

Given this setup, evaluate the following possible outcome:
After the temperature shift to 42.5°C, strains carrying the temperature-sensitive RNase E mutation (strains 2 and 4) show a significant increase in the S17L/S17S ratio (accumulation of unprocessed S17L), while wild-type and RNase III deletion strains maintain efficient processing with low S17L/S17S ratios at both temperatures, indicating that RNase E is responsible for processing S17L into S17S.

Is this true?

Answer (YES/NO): YES